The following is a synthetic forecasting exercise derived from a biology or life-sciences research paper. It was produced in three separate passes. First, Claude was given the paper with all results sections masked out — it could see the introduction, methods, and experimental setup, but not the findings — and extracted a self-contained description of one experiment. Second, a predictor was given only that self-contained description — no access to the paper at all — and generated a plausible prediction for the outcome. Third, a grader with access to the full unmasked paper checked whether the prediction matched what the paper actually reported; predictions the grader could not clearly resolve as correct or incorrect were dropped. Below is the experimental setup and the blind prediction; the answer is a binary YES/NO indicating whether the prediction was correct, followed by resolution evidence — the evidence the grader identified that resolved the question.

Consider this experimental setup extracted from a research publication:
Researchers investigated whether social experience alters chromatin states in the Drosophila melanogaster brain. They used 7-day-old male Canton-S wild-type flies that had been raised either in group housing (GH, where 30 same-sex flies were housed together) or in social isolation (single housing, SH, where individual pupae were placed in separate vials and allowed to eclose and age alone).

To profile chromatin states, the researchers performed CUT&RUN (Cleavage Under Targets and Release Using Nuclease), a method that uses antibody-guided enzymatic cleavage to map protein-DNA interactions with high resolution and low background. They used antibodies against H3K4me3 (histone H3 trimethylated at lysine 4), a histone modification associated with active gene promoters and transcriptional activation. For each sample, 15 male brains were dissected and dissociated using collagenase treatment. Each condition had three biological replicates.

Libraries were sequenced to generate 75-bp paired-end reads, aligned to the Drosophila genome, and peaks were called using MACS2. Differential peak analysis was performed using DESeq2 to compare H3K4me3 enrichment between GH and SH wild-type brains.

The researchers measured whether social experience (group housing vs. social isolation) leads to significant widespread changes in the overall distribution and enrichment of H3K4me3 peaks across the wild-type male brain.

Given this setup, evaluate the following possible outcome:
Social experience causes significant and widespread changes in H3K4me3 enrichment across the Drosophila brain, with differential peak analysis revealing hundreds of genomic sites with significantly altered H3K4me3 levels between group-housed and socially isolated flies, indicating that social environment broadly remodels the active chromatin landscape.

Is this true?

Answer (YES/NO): NO